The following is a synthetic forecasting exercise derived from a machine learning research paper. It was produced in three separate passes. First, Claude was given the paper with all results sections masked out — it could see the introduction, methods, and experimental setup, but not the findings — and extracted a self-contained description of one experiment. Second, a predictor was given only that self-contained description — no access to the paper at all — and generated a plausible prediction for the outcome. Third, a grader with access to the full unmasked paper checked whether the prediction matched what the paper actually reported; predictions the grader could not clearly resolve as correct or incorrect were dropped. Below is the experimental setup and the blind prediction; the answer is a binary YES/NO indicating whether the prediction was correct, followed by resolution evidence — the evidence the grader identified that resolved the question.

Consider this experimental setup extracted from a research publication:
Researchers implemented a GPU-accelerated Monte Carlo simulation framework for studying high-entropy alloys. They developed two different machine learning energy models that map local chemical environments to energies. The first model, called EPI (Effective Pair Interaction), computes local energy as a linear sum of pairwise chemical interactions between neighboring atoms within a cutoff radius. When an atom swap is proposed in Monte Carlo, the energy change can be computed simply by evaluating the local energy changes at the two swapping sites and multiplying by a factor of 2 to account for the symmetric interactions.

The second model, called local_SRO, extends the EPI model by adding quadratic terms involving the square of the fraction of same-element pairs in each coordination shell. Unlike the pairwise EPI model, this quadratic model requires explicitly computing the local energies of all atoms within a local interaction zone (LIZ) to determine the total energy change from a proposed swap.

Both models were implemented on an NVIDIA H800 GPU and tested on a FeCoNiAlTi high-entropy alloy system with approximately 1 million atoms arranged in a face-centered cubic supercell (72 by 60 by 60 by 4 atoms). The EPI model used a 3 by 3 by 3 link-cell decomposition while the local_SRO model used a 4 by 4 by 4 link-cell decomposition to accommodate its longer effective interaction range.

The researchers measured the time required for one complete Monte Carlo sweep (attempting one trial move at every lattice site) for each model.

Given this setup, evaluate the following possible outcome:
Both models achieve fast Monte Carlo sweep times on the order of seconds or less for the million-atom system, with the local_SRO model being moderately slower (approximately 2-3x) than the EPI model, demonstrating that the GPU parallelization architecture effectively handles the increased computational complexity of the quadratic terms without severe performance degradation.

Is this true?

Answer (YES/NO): NO